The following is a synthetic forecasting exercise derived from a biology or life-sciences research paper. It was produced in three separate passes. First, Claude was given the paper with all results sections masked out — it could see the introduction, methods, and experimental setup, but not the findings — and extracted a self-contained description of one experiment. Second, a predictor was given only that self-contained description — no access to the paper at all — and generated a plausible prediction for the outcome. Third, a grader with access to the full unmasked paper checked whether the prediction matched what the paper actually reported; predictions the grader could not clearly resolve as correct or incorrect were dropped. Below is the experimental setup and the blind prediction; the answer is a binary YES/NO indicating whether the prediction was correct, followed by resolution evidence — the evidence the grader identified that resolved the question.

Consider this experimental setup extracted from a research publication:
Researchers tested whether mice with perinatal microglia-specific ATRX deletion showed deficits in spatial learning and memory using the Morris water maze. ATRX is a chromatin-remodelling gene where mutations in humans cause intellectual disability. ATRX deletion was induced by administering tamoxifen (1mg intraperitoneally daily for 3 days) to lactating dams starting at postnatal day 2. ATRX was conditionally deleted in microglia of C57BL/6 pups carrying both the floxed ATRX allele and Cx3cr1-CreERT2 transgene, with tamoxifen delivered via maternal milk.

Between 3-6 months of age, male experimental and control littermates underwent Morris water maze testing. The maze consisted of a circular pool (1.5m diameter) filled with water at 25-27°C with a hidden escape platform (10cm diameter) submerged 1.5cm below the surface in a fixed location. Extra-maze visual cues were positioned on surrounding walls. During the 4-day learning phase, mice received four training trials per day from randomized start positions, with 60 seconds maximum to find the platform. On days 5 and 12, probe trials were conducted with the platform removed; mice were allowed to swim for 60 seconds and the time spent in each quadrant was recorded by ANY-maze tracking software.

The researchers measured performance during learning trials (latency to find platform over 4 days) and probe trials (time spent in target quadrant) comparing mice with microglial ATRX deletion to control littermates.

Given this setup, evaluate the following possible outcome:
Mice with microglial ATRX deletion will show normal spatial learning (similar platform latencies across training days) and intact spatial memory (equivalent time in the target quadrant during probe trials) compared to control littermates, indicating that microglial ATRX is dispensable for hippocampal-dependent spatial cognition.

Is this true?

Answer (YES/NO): YES